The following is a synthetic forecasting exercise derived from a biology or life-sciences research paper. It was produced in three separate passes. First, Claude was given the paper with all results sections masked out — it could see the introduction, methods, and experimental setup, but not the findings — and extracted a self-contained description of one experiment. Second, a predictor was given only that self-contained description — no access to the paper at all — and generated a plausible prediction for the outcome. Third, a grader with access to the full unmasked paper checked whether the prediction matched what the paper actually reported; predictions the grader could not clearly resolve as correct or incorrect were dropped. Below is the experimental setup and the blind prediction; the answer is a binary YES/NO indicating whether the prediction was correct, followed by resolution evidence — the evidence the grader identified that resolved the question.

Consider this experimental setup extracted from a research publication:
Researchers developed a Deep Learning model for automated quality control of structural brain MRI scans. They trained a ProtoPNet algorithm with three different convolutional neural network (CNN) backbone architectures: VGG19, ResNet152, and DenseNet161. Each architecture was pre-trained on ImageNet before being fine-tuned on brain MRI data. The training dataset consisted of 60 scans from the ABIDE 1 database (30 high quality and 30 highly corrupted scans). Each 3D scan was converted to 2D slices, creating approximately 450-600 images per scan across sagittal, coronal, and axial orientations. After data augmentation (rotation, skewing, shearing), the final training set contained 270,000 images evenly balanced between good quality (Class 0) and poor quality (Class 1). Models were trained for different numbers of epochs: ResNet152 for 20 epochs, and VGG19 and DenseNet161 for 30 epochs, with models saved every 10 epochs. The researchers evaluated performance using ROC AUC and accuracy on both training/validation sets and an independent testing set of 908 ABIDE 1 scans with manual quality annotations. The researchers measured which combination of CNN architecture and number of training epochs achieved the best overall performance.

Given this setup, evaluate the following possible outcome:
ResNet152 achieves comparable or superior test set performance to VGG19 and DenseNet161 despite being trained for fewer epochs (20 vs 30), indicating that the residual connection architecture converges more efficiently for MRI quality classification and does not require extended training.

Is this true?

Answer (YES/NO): NO